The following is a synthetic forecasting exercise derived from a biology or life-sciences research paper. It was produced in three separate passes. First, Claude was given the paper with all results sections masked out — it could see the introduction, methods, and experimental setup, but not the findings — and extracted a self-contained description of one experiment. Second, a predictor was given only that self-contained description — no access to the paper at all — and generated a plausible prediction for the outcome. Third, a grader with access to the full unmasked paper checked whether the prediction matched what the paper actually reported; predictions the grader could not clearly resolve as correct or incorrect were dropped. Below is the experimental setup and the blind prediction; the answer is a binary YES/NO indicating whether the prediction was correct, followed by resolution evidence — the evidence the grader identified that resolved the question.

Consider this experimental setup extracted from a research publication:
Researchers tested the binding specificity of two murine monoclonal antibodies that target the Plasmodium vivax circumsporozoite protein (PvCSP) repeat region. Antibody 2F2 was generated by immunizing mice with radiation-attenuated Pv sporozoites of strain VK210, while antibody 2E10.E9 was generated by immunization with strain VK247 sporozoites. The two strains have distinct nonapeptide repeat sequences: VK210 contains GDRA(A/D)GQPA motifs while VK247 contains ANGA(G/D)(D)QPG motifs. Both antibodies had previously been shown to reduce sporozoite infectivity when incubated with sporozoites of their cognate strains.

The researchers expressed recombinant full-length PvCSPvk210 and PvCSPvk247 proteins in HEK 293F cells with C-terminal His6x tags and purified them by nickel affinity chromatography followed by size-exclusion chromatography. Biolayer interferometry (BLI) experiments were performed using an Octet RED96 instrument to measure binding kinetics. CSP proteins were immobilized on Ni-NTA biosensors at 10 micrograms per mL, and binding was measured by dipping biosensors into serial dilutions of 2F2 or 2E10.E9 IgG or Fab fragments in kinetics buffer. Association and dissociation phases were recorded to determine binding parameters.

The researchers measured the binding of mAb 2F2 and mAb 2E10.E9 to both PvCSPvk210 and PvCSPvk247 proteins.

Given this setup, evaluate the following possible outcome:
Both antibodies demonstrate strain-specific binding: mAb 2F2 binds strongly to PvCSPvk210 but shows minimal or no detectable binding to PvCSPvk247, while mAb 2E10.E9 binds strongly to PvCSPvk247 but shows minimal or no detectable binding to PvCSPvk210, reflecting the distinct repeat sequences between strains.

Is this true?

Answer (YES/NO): YES